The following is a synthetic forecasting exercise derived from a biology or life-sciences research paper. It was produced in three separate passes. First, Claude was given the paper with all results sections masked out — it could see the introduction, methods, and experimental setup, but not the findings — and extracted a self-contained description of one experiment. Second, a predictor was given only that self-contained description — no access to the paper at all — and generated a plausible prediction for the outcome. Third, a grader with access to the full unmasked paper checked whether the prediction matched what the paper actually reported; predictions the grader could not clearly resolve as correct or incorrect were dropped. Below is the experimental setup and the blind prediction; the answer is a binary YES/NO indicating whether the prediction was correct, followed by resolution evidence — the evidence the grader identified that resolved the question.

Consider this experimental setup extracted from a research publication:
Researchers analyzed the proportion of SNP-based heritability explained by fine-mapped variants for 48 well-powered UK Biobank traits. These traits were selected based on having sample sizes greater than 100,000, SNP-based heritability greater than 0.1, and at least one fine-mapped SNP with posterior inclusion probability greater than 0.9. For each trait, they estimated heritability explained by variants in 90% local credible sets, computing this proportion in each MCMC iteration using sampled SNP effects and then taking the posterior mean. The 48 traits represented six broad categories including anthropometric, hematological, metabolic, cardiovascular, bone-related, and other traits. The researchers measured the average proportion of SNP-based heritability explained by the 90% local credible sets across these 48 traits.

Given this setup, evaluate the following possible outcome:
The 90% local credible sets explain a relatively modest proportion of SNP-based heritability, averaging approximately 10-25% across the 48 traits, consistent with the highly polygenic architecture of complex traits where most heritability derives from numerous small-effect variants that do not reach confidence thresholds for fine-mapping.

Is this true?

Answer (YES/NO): YES